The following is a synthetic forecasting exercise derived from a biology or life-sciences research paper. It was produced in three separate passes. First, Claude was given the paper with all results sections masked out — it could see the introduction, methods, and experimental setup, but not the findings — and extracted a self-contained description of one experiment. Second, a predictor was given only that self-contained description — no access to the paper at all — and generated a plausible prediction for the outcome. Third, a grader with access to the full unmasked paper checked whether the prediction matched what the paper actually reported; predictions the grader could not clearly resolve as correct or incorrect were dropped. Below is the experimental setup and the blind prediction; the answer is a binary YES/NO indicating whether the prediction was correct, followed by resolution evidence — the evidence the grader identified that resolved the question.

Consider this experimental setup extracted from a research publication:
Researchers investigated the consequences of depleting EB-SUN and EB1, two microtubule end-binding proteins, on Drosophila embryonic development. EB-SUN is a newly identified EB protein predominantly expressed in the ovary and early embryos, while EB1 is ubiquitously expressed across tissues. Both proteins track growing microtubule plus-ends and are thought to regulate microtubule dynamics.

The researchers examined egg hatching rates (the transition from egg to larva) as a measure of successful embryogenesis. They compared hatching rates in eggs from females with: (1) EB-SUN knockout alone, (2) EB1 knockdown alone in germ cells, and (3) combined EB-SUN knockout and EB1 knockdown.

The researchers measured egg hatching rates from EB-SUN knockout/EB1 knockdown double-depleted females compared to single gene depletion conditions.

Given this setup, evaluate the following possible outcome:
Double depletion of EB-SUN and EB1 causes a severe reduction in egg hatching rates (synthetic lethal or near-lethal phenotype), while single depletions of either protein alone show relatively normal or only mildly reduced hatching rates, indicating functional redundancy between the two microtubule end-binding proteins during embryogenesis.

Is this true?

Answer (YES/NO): NO